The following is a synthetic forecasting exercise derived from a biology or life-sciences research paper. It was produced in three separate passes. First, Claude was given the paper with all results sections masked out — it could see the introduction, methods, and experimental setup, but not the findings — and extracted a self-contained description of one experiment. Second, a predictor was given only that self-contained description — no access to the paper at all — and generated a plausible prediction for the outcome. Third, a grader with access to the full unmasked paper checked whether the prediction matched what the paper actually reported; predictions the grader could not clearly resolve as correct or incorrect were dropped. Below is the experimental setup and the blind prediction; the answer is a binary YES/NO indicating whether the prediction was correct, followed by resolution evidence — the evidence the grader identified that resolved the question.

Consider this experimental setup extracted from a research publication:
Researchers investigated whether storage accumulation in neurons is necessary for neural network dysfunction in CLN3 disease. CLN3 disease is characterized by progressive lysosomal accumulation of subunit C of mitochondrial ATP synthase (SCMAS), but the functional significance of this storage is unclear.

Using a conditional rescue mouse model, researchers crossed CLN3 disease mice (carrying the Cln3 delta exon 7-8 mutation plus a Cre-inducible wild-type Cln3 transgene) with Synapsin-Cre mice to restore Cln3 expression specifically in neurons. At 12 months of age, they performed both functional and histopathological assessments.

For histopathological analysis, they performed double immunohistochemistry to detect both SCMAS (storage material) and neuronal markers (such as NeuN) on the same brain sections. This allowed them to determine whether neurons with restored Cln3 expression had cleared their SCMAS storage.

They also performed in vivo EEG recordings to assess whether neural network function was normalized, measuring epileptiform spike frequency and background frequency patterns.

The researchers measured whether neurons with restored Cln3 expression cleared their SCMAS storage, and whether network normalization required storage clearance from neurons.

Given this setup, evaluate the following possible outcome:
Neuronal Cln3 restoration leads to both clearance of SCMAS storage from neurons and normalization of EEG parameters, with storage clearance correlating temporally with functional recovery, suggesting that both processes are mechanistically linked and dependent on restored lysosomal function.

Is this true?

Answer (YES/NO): NO